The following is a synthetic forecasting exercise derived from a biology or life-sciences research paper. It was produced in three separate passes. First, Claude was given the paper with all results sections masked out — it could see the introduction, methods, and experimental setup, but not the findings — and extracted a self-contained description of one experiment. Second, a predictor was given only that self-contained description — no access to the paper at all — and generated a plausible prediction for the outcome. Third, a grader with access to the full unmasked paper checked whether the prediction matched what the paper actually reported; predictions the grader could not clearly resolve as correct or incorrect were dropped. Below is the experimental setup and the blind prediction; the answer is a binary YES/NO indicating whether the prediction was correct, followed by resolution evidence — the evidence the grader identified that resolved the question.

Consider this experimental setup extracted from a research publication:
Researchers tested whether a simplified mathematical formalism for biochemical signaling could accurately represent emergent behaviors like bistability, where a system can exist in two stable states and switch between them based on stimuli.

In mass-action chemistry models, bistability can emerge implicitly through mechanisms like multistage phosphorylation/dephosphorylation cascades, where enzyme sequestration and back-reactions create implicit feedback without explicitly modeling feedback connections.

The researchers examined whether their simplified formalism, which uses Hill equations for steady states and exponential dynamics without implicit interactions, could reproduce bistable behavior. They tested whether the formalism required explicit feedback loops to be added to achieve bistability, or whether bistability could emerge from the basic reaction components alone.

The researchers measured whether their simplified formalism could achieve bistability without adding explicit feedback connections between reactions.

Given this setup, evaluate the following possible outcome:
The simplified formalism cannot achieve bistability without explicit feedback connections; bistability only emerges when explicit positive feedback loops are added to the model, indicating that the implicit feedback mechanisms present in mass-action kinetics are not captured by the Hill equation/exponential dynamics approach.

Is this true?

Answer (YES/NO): YES